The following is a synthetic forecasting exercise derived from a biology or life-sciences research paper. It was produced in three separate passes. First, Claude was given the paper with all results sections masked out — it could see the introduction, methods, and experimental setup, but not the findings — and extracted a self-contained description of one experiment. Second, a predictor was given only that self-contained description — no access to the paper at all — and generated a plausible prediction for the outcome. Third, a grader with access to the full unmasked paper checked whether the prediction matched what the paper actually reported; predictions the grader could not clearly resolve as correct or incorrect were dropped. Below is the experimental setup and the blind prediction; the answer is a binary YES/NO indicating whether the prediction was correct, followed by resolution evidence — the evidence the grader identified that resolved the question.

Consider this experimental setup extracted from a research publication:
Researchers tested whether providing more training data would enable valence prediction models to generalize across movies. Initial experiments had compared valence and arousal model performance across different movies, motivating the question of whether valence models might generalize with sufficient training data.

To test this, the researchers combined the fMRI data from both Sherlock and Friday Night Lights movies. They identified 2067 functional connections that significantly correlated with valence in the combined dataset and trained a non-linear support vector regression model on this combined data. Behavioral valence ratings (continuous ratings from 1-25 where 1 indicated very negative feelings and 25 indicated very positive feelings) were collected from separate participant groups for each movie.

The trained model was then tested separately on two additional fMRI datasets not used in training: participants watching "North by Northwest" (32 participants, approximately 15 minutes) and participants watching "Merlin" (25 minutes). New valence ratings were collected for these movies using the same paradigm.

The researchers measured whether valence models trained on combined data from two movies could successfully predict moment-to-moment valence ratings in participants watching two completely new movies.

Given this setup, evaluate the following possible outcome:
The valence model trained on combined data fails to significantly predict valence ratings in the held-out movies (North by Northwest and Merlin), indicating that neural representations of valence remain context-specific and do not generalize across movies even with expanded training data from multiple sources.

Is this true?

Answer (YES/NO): YES